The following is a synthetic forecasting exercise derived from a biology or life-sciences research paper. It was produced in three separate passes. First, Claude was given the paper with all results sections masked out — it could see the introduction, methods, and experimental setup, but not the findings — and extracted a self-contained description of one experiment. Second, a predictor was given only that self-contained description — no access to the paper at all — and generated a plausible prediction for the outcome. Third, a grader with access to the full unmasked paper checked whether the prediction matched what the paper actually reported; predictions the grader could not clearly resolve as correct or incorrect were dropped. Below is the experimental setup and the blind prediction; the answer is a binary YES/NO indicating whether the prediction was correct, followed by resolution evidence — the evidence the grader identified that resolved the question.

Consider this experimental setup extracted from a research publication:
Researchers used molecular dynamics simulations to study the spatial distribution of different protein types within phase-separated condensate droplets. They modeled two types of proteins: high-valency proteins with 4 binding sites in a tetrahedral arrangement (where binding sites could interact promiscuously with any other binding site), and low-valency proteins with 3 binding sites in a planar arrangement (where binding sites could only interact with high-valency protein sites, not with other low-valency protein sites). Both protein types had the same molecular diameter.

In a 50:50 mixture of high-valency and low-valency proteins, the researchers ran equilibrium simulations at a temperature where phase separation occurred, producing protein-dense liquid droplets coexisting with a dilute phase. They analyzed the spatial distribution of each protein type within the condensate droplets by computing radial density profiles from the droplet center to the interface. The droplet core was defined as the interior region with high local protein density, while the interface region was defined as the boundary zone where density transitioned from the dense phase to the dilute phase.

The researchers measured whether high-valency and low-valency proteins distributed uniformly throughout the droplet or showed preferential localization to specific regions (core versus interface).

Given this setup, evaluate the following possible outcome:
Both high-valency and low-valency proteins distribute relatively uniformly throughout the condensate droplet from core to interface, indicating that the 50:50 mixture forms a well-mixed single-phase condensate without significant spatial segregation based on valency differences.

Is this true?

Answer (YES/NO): NO